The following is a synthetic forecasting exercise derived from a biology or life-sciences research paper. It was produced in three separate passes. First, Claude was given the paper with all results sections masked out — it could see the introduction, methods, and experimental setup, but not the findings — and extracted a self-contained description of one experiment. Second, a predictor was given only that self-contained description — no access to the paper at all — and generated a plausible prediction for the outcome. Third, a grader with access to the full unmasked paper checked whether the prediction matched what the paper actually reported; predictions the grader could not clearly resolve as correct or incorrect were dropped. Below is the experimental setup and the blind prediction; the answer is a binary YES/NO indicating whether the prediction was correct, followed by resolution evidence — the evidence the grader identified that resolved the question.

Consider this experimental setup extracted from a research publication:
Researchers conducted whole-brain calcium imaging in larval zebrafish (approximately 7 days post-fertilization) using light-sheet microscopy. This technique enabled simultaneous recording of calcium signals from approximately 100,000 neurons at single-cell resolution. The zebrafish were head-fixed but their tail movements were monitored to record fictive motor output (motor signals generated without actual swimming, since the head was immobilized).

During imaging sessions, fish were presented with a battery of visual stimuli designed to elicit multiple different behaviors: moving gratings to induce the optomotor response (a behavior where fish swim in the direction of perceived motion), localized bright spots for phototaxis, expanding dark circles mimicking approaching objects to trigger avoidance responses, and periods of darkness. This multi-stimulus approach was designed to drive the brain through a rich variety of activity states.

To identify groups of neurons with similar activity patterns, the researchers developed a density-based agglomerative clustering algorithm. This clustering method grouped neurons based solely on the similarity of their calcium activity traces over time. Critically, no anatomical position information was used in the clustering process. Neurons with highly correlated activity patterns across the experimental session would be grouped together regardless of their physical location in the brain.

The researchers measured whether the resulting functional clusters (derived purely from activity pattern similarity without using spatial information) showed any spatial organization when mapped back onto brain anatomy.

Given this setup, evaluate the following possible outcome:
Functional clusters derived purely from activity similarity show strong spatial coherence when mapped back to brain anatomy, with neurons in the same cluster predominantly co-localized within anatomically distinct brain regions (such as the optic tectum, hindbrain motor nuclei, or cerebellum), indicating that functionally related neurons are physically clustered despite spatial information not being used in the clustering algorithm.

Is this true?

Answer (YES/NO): YES